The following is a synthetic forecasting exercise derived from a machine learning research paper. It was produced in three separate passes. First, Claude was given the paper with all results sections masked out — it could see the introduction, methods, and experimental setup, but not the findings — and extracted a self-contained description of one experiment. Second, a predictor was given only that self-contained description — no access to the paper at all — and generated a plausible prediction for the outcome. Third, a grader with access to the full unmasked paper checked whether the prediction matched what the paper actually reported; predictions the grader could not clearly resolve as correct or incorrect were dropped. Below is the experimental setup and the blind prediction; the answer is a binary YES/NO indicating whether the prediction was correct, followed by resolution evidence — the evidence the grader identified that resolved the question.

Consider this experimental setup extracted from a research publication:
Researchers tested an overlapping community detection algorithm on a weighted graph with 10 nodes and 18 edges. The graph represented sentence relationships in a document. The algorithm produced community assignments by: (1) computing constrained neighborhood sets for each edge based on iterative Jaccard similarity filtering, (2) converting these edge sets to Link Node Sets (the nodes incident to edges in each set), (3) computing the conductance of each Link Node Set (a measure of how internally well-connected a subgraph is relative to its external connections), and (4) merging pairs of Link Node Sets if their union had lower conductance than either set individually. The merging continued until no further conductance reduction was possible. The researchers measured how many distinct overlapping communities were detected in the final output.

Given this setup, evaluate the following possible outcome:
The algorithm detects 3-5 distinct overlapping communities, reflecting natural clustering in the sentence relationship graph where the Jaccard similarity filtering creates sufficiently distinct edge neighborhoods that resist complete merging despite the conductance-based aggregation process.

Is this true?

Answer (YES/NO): YES